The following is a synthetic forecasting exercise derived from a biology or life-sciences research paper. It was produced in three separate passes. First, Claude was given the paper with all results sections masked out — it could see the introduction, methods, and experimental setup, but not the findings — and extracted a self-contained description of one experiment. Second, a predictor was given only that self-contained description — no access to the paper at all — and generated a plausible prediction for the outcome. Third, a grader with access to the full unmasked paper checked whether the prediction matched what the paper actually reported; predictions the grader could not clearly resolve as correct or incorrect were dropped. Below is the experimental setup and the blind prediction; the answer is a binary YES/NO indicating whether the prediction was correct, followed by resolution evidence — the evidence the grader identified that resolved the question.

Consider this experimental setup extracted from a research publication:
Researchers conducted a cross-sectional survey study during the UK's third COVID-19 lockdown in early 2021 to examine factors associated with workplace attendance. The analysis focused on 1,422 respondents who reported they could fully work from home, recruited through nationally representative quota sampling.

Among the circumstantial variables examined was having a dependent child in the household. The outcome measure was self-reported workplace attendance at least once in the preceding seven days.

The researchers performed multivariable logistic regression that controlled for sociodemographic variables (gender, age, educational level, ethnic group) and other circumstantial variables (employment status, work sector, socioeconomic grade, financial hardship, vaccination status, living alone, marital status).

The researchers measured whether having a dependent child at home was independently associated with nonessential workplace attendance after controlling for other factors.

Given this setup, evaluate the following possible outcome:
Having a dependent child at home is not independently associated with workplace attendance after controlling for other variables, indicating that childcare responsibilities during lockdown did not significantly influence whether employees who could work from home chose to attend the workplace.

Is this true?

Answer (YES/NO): NO